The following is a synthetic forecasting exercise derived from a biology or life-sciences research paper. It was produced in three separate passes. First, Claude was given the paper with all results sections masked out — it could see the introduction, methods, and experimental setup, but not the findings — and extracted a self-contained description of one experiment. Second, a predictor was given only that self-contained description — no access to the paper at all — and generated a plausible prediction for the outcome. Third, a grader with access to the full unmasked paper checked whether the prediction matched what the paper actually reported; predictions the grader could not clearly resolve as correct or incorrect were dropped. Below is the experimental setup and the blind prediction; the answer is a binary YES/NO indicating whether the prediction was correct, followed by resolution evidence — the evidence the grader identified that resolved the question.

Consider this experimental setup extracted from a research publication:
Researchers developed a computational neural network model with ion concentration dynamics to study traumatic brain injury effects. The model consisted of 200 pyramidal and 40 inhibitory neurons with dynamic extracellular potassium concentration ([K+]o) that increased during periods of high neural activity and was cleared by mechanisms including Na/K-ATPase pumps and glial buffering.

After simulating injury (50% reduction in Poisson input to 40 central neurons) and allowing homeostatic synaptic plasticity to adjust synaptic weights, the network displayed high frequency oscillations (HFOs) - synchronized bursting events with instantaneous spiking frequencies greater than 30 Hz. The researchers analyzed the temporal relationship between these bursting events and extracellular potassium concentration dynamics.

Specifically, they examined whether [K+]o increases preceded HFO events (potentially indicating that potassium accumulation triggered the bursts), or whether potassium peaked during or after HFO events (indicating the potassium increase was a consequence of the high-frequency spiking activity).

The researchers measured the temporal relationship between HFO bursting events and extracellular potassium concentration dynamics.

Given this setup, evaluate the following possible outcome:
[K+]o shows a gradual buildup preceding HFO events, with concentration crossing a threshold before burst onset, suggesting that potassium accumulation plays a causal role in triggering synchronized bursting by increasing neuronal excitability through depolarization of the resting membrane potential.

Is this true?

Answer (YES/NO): NO